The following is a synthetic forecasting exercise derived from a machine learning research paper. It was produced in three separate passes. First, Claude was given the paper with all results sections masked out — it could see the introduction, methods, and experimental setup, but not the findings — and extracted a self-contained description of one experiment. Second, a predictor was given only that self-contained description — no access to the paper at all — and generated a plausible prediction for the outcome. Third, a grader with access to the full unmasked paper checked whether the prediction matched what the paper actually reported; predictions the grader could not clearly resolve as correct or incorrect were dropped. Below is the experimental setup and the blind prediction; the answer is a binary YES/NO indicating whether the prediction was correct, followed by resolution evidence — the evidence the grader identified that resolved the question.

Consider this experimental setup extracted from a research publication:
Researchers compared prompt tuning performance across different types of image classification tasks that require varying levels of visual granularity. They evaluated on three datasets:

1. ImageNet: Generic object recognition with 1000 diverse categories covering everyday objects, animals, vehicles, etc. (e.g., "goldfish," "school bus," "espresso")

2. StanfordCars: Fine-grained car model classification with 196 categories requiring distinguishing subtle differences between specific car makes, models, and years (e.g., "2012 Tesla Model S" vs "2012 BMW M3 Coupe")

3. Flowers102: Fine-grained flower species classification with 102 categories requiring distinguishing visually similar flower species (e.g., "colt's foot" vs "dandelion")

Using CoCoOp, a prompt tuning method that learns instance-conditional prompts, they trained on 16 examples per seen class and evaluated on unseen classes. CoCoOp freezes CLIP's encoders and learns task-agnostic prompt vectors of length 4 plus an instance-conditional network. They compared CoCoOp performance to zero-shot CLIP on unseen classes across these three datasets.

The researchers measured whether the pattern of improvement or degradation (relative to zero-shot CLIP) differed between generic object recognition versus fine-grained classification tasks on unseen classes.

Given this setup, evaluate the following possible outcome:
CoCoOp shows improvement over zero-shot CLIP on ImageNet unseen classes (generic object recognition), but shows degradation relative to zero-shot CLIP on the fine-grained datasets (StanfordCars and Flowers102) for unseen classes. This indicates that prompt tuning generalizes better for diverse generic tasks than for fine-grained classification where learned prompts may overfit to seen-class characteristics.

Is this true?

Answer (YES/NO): YES